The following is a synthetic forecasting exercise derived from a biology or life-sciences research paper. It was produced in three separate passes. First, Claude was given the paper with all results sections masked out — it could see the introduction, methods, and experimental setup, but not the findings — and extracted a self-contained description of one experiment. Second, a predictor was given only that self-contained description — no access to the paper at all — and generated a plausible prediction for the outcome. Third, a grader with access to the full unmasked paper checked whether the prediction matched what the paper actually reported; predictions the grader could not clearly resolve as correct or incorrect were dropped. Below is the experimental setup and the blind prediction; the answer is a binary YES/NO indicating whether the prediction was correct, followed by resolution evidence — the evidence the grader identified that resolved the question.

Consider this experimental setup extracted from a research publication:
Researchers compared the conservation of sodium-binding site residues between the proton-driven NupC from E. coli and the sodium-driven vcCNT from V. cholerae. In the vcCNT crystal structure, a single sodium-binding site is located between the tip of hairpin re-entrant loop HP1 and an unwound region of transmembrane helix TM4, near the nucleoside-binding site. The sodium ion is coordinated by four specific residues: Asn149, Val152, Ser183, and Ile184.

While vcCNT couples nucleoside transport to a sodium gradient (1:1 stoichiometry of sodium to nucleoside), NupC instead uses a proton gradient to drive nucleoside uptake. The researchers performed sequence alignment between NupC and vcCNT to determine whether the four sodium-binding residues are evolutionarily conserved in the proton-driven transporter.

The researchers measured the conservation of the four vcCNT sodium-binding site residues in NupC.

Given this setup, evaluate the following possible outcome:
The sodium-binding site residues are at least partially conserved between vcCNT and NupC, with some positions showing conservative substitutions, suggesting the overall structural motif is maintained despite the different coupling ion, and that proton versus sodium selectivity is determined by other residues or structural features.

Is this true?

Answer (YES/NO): NO